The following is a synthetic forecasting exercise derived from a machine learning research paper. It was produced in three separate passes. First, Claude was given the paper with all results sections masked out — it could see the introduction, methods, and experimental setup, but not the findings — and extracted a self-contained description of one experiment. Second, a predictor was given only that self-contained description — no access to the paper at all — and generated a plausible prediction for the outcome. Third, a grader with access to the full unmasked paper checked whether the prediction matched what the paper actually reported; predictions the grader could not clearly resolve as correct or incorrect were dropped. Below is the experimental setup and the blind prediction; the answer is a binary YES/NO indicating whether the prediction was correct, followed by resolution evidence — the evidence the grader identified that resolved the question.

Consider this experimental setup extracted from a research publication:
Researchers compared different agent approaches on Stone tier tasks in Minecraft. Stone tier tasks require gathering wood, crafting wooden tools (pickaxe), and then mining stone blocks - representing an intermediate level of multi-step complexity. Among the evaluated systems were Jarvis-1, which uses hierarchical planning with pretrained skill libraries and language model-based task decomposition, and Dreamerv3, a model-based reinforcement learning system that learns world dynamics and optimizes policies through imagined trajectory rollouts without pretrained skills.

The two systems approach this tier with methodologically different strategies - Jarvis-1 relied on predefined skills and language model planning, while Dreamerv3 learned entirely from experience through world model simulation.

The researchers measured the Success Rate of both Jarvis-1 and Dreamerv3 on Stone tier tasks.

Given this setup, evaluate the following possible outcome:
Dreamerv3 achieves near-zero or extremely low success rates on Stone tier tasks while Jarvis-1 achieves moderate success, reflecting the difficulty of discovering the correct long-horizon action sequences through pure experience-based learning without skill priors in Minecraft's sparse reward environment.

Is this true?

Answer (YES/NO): NO